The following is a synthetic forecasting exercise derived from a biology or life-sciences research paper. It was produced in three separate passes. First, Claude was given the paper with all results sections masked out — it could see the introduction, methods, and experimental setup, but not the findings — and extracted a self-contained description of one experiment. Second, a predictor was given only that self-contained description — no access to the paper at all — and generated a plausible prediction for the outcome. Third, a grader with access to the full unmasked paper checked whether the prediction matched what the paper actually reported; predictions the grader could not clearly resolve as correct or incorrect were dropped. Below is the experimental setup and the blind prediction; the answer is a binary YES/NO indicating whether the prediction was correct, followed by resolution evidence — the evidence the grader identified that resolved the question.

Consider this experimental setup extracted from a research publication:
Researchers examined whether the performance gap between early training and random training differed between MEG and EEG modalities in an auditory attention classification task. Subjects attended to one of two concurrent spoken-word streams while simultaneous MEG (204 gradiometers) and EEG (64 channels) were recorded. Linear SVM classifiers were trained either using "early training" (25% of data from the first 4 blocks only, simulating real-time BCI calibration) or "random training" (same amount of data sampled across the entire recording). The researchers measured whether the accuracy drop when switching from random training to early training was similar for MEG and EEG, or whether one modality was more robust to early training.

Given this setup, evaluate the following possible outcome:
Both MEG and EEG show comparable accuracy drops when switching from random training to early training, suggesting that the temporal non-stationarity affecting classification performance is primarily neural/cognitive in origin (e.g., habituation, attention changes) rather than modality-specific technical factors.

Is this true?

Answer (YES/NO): NO